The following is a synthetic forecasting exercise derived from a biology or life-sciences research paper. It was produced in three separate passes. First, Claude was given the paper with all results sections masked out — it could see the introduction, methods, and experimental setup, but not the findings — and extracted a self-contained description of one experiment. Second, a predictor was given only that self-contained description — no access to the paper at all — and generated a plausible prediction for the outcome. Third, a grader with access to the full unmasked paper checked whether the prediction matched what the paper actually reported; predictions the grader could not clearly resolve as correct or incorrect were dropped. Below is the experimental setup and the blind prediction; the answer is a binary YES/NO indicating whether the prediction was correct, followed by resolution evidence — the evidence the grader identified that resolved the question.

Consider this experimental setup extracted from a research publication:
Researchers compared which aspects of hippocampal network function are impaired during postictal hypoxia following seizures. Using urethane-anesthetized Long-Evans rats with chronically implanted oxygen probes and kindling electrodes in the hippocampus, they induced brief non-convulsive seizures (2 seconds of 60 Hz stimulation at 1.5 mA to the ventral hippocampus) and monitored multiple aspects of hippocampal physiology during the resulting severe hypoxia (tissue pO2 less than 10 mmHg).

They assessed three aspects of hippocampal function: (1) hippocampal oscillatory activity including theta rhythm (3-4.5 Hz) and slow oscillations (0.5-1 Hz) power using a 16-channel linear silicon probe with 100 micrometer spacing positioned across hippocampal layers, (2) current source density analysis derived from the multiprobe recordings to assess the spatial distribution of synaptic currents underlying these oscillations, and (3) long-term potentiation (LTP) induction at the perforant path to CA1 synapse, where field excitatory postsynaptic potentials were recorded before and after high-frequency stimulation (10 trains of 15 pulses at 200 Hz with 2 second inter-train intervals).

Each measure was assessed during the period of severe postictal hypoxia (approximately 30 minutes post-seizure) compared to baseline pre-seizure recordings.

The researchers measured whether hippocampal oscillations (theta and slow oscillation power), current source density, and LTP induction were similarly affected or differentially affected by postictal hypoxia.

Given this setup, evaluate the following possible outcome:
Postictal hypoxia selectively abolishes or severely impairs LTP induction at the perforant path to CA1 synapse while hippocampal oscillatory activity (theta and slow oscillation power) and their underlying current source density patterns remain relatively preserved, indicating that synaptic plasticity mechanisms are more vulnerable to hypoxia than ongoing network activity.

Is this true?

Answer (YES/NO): YES